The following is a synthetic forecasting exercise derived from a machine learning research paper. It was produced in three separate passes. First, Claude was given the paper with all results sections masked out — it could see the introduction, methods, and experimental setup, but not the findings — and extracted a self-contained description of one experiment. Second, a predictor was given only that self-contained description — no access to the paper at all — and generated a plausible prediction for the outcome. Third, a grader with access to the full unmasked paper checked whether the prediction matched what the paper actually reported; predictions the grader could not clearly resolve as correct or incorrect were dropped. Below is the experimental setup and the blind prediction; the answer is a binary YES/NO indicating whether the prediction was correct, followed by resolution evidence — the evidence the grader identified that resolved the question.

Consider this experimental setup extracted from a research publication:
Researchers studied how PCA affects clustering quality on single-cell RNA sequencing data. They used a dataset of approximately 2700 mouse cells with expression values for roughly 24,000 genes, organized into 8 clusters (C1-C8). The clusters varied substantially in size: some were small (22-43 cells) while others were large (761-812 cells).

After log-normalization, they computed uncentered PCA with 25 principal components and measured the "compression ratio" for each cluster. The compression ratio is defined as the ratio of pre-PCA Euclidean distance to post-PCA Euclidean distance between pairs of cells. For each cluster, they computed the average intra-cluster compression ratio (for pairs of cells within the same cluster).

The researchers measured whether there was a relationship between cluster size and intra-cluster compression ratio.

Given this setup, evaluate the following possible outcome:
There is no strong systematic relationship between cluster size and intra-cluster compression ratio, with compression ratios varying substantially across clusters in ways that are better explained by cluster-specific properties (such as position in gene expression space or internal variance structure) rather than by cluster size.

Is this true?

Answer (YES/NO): NO